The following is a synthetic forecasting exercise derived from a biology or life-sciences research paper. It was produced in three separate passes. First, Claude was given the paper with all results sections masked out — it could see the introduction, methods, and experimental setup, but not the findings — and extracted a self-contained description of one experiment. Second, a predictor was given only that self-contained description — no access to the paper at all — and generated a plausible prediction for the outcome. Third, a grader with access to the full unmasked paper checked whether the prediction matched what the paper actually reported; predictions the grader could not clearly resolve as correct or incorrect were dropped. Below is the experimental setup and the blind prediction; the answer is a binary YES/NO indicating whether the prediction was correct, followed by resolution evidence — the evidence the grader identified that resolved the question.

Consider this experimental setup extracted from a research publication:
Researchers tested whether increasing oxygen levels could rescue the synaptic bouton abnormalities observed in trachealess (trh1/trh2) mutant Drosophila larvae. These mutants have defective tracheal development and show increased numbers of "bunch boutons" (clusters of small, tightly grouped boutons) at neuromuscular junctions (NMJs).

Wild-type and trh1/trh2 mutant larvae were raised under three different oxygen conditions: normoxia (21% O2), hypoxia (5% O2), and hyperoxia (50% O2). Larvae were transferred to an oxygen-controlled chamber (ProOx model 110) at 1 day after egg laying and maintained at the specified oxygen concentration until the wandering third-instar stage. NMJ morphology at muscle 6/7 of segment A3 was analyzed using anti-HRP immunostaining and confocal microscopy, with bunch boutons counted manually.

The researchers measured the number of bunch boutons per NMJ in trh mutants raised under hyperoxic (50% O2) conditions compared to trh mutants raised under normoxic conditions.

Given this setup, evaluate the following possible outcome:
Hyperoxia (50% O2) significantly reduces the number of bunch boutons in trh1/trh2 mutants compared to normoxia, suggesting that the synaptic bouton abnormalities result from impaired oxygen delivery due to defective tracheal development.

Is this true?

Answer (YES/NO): YES